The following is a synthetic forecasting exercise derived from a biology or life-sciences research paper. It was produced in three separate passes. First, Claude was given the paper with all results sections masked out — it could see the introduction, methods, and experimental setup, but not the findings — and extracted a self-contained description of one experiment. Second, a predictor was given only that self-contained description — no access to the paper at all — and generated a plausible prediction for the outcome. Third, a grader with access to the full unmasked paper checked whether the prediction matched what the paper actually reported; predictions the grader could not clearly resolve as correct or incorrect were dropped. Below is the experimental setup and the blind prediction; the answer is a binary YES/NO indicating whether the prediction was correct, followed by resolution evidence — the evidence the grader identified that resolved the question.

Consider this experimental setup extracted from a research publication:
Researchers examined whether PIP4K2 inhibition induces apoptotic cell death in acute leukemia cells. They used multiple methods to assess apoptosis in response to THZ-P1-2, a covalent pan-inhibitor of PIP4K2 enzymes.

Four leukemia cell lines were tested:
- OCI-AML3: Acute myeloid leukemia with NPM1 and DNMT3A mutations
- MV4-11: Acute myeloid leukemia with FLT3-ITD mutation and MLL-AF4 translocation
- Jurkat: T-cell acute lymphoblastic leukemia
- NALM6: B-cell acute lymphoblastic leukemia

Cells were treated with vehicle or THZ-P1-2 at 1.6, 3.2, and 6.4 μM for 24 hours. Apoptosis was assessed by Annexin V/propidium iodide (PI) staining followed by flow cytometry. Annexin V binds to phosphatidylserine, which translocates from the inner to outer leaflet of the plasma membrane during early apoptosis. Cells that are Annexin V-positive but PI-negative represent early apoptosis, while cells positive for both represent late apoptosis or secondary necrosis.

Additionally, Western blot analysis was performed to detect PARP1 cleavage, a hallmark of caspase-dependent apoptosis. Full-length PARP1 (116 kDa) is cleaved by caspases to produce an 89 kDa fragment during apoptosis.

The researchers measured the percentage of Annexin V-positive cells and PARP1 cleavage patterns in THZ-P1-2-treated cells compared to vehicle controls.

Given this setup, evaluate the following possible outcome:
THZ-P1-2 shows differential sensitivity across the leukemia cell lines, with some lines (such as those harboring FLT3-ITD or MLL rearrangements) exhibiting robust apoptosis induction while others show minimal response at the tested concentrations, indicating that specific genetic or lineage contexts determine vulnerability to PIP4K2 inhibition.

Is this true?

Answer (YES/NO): NO